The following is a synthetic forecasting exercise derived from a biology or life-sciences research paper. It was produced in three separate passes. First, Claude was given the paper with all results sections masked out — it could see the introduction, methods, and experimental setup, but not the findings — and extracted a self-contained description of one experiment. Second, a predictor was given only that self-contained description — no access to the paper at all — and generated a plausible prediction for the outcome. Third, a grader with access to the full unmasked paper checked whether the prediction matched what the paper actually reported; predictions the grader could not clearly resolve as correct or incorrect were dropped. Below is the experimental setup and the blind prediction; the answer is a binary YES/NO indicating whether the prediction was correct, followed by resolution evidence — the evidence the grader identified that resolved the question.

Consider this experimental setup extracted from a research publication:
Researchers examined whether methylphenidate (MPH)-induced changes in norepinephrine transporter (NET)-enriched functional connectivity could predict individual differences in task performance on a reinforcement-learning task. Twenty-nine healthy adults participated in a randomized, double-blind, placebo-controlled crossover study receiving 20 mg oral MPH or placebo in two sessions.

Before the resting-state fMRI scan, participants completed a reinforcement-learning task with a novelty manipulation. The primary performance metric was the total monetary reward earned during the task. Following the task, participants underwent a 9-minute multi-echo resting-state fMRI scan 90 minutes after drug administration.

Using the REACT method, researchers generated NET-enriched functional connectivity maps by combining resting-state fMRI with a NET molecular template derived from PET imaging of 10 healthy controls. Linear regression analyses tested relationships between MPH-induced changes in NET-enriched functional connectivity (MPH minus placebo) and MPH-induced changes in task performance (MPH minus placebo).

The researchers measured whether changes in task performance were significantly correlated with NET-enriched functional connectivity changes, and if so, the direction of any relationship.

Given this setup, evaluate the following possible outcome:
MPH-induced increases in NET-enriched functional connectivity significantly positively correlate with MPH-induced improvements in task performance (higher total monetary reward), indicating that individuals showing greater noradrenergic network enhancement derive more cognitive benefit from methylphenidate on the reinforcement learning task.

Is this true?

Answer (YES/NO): YES